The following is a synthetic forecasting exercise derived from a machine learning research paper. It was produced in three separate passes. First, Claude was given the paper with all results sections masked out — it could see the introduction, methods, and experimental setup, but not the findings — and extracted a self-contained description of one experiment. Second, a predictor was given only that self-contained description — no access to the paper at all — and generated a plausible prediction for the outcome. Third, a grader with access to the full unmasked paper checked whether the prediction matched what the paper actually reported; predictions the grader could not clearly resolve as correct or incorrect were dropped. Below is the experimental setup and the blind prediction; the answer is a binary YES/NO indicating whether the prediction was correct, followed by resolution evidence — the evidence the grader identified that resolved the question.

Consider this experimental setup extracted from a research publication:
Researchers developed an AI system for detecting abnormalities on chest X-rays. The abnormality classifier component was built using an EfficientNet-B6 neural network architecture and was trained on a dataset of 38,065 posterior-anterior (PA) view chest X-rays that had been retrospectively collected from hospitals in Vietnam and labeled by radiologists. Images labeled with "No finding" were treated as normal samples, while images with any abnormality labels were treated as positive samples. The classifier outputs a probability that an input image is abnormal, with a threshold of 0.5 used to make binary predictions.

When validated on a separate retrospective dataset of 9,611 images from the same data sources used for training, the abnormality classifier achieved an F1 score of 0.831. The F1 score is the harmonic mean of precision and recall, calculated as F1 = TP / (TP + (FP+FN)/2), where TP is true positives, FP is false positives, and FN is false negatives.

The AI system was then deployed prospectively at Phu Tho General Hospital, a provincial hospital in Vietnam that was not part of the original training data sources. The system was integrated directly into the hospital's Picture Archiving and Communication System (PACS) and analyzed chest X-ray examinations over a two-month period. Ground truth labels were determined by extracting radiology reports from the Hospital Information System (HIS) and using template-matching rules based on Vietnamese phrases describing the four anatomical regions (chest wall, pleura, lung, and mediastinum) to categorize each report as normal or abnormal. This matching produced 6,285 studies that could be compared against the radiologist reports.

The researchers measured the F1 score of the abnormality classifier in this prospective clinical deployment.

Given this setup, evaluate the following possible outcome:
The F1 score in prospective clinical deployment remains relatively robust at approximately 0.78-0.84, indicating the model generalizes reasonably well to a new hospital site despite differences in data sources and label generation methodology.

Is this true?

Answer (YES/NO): NO